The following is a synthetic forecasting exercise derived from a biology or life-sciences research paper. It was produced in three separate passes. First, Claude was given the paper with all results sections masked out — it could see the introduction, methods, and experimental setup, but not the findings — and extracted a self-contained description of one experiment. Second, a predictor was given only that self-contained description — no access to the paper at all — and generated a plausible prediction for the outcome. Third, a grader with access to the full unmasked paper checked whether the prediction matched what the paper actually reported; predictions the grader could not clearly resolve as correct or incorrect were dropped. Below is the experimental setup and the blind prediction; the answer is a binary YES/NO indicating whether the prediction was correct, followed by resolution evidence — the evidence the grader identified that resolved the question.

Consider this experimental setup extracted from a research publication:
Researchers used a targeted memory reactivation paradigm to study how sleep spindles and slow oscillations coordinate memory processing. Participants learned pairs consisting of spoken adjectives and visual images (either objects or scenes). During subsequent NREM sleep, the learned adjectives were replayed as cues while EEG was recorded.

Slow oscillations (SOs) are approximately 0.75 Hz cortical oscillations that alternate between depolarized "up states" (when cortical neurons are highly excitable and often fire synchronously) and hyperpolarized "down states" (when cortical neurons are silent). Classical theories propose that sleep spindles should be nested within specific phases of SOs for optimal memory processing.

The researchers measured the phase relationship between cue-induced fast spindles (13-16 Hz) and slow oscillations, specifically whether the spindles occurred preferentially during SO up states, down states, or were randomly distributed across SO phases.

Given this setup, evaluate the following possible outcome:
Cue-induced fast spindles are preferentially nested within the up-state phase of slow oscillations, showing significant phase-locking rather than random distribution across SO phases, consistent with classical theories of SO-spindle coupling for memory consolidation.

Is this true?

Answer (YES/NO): YES